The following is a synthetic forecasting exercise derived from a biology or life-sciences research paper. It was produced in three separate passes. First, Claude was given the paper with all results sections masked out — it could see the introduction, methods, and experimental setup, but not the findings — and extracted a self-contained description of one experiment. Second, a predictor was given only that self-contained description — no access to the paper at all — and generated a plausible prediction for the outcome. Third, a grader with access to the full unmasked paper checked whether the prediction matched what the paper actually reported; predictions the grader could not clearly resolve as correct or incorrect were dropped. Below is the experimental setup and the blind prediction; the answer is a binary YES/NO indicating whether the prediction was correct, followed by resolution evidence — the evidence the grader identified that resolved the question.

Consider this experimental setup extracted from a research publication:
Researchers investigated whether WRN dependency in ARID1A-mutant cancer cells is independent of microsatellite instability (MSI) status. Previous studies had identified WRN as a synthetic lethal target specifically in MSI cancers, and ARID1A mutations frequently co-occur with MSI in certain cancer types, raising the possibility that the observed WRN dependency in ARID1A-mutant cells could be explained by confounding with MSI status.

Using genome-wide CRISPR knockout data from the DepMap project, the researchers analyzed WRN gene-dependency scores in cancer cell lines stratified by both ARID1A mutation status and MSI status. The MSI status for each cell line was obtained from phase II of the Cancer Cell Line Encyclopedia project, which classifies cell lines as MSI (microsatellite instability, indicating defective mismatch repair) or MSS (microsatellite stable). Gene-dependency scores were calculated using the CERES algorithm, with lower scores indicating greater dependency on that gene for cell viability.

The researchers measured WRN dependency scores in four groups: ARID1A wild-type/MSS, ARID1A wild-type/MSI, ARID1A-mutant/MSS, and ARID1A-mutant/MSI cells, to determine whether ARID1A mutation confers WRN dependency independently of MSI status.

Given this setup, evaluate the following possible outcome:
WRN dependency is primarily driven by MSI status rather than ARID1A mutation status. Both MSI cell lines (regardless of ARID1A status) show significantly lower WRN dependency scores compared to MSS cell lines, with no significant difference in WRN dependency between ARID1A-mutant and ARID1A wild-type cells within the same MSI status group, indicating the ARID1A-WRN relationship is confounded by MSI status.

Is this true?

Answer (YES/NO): NO